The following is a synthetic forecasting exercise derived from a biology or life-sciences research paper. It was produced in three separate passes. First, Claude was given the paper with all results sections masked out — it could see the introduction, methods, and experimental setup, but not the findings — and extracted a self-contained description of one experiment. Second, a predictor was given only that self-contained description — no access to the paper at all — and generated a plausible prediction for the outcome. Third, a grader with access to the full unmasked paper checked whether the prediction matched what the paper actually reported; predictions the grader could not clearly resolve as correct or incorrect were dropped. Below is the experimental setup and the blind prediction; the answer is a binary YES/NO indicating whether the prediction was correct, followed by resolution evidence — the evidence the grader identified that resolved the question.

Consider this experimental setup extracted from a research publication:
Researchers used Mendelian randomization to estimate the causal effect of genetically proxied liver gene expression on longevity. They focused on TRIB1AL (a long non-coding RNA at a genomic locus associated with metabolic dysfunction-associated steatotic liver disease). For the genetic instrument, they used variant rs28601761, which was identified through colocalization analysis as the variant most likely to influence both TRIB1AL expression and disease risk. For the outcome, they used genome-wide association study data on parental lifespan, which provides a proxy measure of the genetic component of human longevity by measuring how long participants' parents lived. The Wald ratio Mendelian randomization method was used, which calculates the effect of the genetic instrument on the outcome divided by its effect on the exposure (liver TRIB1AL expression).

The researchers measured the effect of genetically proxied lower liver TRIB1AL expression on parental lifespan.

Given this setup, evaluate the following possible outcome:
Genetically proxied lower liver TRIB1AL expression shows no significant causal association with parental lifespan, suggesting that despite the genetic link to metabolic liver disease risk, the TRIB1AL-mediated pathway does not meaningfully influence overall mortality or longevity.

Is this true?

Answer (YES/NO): NO